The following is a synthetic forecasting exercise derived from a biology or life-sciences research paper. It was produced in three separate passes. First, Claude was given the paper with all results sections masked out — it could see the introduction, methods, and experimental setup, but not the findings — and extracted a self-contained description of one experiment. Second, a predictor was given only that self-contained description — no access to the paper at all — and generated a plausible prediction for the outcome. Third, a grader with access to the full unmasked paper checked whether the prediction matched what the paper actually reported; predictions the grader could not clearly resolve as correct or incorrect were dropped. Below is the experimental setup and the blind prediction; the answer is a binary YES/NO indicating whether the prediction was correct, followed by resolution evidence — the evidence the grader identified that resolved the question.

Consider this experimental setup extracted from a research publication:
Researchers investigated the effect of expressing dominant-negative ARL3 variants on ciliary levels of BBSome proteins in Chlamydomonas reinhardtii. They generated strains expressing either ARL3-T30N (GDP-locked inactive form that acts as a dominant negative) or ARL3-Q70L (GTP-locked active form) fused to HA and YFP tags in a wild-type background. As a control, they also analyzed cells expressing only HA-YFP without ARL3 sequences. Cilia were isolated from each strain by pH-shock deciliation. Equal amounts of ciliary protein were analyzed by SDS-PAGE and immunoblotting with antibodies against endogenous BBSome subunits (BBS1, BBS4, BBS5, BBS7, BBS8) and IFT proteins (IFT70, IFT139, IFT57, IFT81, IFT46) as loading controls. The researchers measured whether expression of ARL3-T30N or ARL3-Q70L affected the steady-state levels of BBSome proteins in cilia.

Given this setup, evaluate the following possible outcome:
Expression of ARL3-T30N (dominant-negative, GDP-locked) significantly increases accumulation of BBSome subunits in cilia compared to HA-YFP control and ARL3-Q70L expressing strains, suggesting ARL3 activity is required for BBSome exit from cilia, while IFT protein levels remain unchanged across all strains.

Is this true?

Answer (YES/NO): YES